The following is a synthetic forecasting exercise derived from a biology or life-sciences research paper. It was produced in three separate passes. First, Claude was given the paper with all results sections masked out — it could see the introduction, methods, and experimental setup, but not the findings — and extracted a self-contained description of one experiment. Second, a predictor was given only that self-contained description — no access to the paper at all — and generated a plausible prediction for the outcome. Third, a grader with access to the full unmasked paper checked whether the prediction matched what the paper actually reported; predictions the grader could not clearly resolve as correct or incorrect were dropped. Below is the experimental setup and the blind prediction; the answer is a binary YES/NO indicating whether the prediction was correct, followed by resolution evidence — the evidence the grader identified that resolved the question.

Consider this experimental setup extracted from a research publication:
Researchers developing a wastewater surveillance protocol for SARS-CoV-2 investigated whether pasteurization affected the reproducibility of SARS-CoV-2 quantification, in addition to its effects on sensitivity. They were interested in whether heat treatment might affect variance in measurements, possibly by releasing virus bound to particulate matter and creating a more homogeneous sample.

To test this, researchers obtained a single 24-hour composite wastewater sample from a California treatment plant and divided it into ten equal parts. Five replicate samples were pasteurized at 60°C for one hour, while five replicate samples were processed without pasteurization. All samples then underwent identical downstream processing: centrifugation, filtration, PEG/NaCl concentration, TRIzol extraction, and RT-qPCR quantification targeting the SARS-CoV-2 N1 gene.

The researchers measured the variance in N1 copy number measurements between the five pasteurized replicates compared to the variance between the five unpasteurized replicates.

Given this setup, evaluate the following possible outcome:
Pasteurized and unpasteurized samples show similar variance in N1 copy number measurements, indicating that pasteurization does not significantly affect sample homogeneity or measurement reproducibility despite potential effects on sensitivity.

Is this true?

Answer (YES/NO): NO